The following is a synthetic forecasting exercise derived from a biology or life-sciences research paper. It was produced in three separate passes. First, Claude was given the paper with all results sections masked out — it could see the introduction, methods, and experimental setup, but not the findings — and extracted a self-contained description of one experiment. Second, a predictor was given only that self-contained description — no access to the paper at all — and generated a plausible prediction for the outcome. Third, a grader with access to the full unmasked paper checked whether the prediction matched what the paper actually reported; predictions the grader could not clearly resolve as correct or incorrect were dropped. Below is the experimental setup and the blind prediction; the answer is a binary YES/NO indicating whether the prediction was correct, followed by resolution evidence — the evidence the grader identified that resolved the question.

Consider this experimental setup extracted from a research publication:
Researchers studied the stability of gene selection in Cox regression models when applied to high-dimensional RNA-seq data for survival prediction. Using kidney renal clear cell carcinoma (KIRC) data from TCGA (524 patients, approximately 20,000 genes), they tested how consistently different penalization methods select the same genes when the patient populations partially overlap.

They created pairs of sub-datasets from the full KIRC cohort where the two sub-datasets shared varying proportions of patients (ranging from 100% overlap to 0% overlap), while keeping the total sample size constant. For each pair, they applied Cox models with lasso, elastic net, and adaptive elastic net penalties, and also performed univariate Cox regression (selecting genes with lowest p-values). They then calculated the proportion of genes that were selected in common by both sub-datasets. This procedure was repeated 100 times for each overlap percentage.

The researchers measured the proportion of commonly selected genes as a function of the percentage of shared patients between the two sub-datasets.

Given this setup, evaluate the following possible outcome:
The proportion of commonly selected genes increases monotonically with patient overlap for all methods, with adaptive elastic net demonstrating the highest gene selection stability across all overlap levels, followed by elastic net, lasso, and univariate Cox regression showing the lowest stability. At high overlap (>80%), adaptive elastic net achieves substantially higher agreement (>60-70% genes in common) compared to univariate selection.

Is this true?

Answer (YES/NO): NO